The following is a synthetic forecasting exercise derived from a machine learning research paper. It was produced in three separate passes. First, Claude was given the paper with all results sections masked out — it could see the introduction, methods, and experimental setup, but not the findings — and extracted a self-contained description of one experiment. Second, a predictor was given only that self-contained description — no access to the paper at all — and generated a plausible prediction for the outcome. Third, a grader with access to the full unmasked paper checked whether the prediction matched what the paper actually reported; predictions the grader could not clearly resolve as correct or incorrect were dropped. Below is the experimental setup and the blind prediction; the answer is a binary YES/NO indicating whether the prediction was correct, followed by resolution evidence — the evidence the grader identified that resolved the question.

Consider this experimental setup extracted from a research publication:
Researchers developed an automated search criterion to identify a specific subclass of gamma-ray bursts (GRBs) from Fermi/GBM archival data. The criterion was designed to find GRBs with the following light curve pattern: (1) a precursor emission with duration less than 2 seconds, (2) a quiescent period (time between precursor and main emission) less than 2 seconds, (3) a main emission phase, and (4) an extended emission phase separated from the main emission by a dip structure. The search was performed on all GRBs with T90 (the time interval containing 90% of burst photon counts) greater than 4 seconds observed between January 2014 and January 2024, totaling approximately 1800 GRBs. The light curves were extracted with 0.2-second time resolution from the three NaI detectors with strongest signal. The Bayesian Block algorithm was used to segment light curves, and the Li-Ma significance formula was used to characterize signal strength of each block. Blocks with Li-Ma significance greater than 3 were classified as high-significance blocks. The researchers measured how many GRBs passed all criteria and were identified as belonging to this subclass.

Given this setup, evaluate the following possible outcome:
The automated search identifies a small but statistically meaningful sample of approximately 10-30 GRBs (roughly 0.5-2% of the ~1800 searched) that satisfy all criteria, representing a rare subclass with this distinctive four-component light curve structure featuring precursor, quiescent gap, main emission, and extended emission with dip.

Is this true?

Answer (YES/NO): NO